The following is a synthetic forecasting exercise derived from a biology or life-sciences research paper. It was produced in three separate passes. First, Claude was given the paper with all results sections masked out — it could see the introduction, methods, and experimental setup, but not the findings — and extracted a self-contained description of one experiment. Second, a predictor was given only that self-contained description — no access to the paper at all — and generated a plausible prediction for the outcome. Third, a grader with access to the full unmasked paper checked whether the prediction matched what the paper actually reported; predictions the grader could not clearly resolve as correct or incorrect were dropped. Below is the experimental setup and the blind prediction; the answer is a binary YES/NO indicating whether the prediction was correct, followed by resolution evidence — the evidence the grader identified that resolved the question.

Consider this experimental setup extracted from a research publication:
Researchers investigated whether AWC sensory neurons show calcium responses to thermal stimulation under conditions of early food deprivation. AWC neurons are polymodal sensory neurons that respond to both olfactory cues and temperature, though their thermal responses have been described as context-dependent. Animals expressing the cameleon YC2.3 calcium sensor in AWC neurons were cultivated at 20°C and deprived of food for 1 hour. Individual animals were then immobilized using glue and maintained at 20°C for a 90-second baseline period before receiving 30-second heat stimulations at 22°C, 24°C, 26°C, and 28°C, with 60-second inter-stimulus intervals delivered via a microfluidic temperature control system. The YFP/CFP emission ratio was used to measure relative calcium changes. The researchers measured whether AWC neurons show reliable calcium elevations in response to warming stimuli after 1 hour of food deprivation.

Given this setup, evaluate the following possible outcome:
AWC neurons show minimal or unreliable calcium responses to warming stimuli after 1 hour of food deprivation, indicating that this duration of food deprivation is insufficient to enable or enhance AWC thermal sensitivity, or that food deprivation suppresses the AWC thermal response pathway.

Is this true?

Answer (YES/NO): NO